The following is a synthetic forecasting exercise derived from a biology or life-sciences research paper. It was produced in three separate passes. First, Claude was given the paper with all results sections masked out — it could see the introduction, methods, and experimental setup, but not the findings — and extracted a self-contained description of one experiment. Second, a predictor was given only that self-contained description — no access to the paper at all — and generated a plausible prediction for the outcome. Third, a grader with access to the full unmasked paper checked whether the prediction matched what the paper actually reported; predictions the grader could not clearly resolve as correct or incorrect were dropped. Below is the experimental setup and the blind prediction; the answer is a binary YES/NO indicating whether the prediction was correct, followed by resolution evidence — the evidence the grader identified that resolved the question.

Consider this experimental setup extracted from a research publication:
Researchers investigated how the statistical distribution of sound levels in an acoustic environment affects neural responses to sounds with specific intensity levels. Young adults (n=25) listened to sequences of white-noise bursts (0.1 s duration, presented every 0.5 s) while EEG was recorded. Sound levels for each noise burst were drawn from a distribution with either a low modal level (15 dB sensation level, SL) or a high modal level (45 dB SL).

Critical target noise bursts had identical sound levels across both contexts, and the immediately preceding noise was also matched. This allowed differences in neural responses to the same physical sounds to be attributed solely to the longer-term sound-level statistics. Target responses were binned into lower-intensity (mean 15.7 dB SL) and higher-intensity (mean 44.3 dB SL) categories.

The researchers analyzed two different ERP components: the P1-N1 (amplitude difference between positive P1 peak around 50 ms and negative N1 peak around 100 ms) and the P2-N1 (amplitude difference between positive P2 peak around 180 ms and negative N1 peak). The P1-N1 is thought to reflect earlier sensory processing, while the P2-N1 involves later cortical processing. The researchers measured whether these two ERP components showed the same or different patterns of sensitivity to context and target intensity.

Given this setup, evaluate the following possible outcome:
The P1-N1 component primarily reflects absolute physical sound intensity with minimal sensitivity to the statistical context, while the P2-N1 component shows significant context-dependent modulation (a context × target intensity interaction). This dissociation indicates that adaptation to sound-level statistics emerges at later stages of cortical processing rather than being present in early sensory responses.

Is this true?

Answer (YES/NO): NO